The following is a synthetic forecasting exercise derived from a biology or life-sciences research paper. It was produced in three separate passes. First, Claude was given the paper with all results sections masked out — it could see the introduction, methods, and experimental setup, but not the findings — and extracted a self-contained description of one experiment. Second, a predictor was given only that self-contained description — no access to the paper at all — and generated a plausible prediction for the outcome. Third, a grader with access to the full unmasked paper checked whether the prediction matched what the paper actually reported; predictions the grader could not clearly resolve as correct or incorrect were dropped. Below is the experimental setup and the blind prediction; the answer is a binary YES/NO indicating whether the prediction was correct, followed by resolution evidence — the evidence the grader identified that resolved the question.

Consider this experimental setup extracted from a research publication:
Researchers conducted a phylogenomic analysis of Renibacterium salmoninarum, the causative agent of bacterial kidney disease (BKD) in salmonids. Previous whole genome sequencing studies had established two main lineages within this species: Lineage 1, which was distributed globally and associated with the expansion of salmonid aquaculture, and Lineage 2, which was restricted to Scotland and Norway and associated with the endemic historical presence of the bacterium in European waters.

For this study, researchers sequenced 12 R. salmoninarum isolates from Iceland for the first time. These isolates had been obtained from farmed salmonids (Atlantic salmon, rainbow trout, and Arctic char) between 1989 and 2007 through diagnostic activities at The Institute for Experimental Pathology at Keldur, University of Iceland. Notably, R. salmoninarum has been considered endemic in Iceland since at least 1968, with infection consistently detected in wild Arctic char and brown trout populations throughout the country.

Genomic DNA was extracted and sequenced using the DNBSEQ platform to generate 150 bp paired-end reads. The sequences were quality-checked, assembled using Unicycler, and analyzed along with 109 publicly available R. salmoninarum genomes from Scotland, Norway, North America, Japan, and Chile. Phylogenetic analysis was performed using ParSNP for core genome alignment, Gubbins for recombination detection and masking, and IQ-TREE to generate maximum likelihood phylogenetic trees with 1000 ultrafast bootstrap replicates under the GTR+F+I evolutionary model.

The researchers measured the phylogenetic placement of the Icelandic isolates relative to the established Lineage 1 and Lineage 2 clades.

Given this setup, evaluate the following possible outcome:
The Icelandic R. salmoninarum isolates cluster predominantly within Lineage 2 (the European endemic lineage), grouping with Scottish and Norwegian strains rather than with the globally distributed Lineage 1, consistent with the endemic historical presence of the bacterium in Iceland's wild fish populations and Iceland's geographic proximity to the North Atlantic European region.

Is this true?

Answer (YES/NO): NO